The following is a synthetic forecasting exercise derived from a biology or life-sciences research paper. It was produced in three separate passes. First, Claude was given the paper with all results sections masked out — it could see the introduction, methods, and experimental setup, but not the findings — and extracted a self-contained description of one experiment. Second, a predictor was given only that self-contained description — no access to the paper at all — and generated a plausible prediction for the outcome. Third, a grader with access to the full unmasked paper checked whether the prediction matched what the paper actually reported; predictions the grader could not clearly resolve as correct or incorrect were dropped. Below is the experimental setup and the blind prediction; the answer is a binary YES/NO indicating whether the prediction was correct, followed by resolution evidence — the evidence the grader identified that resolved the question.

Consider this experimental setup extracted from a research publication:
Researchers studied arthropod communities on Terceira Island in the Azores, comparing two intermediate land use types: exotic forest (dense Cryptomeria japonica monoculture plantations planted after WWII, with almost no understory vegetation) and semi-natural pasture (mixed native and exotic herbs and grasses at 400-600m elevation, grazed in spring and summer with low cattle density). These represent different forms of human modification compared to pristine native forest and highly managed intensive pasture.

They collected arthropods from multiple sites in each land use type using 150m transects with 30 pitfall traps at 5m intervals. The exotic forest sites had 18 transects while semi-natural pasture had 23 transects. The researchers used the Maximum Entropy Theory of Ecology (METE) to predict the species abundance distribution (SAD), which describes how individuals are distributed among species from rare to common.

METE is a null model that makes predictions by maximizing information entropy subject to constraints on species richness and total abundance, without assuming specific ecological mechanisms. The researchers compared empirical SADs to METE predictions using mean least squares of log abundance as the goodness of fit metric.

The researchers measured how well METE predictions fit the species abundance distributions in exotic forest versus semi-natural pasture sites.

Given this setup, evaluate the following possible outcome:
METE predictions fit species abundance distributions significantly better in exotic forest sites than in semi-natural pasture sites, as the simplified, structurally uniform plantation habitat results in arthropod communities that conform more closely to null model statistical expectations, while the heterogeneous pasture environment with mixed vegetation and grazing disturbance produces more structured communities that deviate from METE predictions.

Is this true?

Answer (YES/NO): YES